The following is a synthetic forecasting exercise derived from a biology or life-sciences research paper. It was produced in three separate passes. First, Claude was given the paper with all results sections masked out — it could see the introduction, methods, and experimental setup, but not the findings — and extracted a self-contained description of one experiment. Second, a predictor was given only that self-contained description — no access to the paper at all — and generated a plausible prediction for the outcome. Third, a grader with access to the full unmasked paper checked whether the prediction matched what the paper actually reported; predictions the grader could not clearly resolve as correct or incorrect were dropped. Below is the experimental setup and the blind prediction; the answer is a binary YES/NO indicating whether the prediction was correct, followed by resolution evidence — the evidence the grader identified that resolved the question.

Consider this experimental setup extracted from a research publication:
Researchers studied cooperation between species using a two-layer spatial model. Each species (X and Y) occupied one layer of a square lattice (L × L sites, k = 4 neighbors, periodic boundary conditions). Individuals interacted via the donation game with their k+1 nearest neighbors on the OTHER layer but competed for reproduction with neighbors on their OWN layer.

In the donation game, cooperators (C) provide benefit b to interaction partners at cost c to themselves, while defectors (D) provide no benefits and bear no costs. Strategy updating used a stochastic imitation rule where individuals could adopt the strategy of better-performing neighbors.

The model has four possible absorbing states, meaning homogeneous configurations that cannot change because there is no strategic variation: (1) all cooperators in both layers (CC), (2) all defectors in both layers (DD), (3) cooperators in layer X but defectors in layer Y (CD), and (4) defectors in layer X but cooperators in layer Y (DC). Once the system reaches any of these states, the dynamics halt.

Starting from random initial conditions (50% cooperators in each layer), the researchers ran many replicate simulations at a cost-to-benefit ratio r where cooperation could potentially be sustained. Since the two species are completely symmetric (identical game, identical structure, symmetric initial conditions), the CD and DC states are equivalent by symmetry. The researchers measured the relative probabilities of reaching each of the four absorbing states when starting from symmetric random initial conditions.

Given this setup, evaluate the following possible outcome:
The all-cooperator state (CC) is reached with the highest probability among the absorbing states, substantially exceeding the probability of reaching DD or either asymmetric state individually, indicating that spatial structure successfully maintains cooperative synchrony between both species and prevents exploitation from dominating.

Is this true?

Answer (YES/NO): NO